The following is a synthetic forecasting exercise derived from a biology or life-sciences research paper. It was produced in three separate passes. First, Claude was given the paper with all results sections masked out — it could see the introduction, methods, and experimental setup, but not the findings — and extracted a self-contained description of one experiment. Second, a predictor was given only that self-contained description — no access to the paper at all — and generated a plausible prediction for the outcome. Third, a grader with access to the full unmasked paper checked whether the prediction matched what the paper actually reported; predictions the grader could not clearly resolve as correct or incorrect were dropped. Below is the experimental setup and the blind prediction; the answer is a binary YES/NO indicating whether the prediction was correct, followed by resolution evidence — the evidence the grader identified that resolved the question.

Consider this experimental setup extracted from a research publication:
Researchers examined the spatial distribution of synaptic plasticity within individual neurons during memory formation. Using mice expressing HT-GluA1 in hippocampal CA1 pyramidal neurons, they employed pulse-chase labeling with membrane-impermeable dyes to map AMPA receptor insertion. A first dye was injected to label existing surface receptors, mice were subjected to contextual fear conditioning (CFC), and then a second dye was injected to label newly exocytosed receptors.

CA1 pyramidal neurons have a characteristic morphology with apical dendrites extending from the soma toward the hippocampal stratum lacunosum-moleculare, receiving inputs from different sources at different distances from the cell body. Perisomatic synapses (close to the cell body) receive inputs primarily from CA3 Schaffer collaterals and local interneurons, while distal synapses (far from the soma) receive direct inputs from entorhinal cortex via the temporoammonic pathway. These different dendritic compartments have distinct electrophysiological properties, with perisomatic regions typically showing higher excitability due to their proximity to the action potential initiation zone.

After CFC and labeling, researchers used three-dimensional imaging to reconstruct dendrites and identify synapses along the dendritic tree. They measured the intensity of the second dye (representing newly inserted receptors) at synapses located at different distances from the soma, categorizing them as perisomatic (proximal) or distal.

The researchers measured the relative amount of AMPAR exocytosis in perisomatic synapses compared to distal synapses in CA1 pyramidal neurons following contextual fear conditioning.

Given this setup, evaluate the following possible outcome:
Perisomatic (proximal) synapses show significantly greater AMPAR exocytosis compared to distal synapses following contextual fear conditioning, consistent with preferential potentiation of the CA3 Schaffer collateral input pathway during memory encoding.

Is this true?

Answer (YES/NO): YES